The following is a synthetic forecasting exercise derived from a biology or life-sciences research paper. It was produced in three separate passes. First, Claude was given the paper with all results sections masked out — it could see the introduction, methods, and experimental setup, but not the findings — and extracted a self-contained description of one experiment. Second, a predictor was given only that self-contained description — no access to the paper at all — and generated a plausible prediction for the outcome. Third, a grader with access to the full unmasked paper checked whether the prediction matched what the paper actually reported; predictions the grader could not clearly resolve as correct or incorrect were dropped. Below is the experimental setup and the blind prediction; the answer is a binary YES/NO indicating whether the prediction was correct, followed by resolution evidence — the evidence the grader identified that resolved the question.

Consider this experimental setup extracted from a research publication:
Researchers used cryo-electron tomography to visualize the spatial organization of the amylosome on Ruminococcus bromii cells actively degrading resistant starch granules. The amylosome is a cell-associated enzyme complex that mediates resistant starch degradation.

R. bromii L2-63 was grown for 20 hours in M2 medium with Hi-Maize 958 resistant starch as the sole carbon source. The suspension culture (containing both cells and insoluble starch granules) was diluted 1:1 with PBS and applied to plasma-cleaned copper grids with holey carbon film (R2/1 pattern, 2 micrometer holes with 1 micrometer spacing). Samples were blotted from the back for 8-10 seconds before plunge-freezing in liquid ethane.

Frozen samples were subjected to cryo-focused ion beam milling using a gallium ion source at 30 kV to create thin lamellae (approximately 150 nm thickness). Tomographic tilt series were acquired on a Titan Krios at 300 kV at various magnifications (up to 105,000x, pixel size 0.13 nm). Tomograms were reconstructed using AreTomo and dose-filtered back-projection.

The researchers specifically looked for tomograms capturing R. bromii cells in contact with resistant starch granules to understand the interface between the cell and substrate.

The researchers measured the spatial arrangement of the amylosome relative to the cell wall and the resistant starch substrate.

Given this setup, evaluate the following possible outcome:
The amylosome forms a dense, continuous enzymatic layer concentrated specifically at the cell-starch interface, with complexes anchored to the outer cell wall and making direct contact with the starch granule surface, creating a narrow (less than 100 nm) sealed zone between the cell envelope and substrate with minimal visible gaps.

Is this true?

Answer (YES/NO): NO